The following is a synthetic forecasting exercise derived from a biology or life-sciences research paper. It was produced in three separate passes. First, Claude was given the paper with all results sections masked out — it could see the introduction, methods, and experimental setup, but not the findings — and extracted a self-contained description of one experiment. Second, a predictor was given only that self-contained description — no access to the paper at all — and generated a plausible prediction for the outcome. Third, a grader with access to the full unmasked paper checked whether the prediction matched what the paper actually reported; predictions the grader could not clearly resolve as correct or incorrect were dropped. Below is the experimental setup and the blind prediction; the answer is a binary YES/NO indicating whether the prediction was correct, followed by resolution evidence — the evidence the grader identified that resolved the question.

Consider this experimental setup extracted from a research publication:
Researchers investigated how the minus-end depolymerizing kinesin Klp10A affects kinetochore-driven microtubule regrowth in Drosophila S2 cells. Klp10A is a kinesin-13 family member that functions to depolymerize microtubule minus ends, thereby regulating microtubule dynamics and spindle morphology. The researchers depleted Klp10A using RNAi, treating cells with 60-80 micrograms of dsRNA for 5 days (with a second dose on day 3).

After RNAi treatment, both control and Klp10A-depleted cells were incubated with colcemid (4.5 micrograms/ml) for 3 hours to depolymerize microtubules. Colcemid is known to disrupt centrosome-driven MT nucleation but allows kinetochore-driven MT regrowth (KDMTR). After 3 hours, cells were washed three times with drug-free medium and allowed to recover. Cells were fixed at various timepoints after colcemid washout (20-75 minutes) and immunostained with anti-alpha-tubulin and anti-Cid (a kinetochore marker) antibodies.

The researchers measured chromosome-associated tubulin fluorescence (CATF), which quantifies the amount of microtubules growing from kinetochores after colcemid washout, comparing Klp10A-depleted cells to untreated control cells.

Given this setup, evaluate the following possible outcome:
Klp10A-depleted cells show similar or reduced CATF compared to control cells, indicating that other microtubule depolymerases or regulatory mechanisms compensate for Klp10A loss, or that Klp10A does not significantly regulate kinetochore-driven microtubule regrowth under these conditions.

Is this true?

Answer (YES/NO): NO